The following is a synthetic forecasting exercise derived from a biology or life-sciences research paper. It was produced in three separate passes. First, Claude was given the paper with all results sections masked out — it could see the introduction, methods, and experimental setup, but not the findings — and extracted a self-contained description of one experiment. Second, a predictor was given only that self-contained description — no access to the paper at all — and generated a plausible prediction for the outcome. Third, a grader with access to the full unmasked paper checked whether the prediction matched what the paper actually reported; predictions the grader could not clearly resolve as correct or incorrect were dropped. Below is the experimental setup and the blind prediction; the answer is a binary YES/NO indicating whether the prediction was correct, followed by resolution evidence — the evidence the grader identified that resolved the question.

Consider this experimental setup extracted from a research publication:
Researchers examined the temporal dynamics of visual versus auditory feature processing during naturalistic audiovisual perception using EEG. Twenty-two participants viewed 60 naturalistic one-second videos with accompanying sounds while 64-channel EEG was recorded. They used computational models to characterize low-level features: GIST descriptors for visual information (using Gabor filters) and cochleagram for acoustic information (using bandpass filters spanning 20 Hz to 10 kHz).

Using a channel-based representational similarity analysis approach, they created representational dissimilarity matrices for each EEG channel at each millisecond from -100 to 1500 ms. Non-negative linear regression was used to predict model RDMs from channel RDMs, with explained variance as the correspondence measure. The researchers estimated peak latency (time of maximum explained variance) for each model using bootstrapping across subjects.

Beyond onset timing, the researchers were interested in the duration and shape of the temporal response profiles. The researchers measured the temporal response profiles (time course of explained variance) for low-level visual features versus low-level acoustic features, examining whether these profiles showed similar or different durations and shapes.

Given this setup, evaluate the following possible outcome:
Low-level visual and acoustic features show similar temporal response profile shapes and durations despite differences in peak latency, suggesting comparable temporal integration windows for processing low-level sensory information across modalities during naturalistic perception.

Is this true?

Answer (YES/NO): NO